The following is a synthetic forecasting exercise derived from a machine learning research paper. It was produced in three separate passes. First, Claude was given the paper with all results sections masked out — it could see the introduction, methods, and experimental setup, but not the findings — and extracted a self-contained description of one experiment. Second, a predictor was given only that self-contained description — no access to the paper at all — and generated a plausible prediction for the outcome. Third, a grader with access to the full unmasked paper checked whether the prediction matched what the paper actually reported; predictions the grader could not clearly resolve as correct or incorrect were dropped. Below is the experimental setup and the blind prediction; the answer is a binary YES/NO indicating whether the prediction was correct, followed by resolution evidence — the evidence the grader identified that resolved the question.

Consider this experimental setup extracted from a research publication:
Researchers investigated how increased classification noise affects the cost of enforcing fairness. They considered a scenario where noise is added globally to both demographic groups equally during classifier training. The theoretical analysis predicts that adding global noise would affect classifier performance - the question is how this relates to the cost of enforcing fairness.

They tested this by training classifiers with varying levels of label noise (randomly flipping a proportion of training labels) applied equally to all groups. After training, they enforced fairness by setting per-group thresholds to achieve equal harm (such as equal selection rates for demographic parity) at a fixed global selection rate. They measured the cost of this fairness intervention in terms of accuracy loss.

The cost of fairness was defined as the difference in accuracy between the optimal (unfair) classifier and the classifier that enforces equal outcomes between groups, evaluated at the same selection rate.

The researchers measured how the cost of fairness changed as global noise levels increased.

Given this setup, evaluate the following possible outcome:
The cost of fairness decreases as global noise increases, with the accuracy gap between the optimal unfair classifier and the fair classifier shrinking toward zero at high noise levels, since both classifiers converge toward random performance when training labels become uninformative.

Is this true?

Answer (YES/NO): YES